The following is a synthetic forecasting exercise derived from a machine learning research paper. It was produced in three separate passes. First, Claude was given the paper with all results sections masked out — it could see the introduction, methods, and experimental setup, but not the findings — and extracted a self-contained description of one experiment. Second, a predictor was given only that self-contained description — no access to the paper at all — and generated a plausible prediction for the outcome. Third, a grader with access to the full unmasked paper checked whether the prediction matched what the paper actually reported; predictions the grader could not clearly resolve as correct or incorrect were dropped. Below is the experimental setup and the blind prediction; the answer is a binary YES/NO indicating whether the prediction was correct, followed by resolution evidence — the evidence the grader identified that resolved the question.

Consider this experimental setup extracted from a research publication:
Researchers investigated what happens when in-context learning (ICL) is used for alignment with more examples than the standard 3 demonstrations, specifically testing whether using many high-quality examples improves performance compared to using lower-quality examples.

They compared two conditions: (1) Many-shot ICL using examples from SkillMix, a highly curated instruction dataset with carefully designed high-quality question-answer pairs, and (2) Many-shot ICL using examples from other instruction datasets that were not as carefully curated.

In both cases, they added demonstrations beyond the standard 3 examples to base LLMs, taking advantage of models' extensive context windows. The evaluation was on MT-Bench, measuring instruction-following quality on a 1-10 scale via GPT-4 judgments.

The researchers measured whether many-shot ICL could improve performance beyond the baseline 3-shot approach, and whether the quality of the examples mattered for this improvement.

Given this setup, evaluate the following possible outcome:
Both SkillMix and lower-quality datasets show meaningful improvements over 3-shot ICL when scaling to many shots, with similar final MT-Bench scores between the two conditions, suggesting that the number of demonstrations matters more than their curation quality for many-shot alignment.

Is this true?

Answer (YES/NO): NO